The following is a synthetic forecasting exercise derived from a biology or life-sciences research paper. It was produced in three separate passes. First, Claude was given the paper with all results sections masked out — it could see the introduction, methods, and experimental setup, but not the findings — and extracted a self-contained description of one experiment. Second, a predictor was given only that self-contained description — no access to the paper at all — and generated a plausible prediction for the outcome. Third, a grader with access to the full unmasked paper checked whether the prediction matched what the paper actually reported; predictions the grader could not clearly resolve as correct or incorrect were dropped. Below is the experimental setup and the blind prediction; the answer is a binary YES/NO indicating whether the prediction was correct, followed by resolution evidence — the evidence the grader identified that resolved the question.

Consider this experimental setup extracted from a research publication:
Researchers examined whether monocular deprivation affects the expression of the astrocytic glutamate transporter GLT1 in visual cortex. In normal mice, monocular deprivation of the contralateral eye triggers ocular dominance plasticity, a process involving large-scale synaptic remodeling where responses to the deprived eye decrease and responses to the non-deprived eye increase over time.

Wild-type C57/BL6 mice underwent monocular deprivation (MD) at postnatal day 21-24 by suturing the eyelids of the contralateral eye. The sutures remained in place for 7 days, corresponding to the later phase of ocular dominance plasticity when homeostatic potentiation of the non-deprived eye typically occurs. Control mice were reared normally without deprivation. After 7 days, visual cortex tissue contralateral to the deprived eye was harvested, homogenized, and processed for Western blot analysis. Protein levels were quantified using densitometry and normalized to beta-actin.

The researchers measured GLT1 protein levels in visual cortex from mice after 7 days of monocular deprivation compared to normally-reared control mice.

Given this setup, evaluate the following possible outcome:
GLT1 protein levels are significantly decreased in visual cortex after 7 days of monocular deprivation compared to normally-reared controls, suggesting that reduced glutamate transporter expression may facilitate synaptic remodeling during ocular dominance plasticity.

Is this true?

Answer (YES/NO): NO